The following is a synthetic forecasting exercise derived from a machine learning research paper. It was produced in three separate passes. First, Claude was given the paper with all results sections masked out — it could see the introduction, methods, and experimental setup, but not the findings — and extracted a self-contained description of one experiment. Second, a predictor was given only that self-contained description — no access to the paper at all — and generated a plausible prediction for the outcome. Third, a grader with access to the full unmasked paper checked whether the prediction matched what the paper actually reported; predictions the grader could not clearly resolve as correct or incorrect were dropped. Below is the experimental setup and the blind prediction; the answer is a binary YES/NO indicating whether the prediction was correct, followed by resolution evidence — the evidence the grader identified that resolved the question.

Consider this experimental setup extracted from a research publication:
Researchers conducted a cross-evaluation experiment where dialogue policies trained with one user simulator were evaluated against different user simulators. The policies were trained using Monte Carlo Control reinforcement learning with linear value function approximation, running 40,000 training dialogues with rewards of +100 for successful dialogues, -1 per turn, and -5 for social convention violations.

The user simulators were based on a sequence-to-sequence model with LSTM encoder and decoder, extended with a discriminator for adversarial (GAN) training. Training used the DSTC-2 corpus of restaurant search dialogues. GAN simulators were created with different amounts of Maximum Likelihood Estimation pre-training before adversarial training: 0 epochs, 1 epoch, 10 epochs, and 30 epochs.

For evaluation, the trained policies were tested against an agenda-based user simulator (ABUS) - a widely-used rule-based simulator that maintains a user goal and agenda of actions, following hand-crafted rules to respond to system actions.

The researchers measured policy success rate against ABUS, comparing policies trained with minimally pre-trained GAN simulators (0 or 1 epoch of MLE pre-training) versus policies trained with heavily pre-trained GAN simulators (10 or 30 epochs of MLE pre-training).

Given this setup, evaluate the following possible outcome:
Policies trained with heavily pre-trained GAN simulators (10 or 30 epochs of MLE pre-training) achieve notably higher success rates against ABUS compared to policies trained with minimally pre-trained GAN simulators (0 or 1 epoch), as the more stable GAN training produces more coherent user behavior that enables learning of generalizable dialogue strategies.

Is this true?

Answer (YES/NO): NO